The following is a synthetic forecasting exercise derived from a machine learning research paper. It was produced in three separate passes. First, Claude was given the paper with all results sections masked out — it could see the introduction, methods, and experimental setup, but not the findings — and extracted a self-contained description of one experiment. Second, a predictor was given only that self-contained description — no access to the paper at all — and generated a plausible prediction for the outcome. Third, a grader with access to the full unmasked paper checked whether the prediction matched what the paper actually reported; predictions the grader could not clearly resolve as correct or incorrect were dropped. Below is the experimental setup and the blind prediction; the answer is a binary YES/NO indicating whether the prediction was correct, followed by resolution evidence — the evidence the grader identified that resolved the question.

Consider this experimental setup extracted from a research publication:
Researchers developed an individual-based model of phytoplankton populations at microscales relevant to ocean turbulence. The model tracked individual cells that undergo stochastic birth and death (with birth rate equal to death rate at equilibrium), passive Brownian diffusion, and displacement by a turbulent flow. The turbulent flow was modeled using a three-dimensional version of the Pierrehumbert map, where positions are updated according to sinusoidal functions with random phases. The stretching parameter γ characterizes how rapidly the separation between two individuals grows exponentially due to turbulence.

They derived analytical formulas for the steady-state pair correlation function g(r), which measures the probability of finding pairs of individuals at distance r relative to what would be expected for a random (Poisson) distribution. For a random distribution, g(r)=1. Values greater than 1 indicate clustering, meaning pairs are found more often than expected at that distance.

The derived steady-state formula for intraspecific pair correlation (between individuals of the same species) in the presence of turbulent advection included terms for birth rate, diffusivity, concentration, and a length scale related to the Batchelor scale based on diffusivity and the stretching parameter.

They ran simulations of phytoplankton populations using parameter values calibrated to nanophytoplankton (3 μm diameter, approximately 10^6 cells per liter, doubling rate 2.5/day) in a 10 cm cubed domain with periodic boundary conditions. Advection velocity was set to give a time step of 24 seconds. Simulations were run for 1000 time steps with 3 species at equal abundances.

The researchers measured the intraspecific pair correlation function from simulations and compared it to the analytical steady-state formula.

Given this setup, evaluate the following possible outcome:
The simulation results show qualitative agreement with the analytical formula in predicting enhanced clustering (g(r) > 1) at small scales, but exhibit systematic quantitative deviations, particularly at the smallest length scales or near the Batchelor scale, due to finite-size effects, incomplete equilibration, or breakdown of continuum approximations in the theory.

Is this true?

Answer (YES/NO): NO